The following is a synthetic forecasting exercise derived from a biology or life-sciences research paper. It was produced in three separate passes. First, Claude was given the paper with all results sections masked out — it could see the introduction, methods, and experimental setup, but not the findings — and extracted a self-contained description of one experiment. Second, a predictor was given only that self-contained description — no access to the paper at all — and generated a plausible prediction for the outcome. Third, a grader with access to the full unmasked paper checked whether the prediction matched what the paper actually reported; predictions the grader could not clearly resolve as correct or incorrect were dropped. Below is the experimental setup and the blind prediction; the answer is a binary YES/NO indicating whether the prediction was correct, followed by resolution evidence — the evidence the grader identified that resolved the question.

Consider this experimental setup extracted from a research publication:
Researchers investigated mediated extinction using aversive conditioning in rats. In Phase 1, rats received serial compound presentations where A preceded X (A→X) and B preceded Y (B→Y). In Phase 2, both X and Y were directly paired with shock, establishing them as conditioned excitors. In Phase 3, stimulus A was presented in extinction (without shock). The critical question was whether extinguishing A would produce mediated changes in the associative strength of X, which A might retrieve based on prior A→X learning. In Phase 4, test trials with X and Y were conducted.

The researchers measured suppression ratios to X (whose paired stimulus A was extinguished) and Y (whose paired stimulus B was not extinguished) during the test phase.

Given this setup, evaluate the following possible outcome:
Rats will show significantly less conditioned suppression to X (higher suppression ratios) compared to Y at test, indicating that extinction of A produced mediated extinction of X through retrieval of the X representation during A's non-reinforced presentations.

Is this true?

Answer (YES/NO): YES